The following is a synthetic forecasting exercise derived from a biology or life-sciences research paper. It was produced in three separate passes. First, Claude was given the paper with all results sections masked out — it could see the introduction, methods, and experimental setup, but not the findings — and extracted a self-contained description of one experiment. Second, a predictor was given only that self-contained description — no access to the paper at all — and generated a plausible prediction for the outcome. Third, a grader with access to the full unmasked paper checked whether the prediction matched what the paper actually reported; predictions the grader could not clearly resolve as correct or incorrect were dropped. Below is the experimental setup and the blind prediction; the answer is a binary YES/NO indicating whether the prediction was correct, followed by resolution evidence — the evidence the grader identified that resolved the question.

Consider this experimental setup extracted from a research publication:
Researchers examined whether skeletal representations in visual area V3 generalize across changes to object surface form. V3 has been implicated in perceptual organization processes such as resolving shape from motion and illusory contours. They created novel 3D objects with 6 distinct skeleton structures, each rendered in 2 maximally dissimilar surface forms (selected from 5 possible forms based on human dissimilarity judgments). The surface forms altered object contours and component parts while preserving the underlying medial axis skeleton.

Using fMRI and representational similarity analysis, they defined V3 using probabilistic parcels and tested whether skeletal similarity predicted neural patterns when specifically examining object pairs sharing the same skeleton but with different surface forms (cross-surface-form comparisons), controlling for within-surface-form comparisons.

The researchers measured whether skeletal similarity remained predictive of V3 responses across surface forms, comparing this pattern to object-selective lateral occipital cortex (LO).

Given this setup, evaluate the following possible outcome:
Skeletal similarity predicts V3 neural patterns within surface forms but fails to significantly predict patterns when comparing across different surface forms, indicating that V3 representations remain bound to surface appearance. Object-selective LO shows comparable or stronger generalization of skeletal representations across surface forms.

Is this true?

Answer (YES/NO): NO